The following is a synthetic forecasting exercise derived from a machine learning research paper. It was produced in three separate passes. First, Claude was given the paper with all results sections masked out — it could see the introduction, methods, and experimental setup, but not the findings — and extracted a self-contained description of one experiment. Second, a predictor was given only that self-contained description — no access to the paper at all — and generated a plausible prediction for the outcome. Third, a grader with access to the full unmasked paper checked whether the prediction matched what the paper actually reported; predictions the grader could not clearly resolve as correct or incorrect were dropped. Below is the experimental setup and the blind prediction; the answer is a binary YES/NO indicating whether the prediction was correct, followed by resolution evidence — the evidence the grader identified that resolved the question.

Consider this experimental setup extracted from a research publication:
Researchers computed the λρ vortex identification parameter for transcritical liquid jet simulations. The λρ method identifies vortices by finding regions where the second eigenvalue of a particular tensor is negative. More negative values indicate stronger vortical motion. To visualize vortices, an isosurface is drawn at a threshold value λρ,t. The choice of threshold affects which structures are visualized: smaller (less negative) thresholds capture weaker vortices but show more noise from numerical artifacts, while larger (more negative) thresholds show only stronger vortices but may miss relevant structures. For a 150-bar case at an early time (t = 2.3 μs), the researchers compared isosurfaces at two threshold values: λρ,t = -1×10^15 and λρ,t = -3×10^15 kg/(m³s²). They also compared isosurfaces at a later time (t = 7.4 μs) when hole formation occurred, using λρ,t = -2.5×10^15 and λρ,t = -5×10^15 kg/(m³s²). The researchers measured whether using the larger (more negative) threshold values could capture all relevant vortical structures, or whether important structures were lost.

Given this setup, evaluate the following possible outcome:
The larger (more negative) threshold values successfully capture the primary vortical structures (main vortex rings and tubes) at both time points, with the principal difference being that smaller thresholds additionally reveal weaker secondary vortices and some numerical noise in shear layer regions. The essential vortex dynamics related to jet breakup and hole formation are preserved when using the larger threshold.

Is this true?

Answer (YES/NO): NO